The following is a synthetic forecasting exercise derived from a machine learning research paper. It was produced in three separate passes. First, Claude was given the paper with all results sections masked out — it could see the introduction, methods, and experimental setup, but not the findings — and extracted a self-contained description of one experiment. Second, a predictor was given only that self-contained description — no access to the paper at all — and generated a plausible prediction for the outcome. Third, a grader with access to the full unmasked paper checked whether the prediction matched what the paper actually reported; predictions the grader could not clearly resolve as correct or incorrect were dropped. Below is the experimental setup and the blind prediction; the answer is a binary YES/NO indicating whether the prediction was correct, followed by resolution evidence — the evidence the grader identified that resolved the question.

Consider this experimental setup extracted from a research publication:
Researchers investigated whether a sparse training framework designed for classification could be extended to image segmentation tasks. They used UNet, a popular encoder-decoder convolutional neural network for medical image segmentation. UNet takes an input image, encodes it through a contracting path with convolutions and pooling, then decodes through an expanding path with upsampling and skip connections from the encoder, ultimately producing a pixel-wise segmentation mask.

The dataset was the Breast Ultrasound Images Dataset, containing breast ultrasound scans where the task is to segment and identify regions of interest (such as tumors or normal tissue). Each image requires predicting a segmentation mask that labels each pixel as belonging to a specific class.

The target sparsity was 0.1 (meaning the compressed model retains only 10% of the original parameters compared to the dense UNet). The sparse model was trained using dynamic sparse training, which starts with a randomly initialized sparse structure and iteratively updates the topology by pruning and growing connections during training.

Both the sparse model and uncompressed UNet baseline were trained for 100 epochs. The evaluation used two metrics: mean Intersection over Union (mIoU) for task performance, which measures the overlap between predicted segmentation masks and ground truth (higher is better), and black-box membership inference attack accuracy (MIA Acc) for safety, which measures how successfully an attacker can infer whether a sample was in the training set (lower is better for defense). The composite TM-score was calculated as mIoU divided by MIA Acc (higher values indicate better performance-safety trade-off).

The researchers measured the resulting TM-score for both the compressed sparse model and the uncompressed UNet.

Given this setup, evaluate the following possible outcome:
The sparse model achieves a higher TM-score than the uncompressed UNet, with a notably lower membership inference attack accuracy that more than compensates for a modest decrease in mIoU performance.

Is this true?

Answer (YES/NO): YES